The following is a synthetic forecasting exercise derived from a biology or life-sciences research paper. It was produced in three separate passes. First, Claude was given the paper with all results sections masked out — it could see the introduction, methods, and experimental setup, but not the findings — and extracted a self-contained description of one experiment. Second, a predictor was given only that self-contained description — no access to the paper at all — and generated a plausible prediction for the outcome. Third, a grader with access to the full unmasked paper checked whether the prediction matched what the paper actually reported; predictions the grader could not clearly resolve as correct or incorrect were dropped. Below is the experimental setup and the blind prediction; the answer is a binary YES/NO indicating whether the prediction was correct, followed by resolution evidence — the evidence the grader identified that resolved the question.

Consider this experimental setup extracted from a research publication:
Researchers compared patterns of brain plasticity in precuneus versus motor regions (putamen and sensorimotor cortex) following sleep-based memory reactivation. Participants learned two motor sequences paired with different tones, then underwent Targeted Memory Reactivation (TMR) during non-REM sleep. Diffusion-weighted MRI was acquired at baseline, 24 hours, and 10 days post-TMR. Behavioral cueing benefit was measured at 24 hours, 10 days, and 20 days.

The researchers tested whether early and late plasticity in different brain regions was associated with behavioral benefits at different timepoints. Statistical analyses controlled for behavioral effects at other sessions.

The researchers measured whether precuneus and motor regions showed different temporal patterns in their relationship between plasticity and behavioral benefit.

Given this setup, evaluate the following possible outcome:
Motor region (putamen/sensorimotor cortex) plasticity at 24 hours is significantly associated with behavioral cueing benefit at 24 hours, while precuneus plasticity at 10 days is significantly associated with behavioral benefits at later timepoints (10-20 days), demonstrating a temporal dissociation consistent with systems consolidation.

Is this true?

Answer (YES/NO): NO